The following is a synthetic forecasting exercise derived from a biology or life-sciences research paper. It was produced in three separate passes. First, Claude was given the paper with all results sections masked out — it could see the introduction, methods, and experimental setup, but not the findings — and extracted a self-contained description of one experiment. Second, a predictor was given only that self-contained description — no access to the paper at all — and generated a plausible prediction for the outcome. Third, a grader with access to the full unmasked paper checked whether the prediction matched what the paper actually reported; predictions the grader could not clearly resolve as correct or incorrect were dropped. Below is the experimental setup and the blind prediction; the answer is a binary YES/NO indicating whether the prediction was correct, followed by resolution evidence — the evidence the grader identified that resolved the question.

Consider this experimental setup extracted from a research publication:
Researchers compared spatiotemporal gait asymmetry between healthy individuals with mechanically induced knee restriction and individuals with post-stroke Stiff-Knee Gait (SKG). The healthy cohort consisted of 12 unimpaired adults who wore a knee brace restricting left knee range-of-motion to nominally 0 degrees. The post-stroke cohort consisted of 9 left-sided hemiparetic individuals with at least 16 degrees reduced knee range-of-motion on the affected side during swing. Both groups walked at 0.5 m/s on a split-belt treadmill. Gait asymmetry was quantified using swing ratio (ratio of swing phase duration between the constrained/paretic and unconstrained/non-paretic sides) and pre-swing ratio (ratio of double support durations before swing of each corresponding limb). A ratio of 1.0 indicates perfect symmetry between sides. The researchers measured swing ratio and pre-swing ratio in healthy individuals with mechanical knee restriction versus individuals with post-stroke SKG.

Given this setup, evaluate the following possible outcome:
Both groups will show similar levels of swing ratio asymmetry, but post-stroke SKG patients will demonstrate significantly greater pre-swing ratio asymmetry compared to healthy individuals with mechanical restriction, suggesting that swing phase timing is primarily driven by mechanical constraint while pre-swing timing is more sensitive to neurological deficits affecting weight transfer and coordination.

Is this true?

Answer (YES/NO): NO